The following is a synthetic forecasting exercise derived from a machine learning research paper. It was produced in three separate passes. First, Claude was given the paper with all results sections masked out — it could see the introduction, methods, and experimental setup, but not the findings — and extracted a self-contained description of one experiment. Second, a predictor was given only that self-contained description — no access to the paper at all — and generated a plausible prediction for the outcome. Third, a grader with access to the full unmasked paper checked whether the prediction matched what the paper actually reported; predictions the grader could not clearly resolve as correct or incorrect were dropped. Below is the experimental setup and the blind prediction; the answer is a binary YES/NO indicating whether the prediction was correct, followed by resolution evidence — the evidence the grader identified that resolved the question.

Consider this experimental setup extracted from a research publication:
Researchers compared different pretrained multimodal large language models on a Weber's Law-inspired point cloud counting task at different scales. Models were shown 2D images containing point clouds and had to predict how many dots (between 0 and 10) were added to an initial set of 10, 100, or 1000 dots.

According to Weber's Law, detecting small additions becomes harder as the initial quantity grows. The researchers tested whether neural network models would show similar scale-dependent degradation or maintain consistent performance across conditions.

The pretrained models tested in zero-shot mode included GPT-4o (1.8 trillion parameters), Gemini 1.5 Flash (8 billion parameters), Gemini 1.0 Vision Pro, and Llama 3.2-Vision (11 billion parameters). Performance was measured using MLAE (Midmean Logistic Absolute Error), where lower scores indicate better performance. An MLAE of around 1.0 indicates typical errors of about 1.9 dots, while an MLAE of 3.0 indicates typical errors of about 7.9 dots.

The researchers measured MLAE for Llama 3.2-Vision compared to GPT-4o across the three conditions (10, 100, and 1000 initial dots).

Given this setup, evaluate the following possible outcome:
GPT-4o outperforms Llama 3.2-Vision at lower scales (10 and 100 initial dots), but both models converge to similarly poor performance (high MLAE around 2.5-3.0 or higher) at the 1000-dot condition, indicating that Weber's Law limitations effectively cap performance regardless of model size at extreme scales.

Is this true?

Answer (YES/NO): NO